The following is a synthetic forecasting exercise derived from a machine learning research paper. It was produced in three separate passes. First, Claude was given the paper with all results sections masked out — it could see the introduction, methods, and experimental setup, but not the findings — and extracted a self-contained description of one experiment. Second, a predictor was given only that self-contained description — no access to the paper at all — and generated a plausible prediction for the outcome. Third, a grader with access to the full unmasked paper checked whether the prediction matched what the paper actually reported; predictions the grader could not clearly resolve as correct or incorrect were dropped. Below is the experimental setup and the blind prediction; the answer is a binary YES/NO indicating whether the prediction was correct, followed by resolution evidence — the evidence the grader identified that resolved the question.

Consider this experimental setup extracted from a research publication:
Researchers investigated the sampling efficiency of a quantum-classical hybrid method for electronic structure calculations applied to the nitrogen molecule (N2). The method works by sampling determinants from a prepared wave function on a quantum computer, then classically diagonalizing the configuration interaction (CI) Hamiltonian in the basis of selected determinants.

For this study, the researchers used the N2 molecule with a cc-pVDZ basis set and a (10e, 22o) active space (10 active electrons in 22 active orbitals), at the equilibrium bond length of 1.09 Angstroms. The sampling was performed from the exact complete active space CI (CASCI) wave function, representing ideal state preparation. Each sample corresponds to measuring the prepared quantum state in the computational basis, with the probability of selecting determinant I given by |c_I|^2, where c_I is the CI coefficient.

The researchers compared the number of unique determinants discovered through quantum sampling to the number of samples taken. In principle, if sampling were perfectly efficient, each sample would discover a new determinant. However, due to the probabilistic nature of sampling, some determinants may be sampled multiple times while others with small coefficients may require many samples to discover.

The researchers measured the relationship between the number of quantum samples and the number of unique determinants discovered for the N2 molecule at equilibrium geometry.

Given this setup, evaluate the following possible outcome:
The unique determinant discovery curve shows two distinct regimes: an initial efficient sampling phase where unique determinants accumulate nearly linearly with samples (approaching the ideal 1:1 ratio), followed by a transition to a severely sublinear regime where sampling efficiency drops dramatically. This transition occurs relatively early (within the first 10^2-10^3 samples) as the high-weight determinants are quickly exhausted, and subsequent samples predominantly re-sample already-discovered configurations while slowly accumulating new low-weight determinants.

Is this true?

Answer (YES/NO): NO